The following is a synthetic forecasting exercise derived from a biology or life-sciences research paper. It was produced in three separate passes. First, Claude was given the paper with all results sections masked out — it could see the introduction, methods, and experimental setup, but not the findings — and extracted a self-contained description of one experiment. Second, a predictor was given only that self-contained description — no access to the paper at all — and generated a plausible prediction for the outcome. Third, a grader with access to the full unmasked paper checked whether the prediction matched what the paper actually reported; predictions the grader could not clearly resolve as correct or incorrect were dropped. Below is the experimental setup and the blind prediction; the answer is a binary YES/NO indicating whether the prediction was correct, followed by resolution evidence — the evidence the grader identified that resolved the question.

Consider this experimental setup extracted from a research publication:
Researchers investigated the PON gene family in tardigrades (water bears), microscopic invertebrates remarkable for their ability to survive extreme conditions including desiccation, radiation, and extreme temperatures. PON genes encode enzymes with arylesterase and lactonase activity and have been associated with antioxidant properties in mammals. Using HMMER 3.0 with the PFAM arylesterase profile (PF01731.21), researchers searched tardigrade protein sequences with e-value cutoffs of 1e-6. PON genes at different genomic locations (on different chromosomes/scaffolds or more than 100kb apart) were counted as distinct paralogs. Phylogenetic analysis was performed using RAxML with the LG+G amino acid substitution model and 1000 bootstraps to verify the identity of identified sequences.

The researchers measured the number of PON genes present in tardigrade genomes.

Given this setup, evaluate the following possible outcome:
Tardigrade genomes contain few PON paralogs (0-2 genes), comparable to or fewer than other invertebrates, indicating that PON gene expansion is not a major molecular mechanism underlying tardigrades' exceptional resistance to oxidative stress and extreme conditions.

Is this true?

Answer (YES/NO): NO